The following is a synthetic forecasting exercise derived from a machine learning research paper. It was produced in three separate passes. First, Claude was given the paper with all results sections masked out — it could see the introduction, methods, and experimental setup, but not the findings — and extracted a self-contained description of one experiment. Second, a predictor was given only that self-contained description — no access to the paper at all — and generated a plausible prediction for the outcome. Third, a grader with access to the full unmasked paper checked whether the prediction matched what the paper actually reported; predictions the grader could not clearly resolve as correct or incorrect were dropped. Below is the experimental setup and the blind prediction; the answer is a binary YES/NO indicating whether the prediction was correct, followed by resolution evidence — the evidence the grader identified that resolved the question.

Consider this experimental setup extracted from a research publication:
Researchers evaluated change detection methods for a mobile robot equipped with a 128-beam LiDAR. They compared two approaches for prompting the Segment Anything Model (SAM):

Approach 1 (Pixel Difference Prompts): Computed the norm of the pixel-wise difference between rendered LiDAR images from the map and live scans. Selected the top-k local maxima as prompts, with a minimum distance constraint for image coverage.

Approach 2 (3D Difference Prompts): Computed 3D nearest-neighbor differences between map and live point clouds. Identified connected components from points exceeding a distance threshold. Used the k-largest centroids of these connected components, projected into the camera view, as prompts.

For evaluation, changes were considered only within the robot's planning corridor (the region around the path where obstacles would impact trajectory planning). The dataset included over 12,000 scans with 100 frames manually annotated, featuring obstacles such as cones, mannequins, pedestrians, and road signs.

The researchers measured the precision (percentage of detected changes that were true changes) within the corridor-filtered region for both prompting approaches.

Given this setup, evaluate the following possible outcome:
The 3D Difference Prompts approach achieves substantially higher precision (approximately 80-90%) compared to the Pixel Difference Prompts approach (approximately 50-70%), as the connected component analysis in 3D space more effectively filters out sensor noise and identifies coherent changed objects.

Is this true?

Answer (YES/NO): NO